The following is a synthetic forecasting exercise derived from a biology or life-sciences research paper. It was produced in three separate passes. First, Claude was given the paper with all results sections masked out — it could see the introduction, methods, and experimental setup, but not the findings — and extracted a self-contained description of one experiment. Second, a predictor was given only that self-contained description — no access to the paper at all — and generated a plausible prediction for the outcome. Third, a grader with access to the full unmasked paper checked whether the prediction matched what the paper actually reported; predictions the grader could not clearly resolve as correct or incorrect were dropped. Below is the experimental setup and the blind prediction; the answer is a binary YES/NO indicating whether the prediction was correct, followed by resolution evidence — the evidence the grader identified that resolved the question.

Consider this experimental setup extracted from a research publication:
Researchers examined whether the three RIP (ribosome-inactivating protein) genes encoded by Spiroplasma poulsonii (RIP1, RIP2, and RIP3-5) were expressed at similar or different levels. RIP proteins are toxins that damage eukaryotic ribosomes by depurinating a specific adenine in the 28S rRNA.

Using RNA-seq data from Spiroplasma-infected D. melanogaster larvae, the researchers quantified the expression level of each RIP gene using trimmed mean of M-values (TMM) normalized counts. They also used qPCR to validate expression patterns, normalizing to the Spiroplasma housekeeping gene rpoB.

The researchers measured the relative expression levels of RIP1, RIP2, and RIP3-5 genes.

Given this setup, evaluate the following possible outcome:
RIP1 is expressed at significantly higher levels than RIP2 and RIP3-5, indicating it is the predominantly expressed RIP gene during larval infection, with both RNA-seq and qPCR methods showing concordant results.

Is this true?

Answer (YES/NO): NO